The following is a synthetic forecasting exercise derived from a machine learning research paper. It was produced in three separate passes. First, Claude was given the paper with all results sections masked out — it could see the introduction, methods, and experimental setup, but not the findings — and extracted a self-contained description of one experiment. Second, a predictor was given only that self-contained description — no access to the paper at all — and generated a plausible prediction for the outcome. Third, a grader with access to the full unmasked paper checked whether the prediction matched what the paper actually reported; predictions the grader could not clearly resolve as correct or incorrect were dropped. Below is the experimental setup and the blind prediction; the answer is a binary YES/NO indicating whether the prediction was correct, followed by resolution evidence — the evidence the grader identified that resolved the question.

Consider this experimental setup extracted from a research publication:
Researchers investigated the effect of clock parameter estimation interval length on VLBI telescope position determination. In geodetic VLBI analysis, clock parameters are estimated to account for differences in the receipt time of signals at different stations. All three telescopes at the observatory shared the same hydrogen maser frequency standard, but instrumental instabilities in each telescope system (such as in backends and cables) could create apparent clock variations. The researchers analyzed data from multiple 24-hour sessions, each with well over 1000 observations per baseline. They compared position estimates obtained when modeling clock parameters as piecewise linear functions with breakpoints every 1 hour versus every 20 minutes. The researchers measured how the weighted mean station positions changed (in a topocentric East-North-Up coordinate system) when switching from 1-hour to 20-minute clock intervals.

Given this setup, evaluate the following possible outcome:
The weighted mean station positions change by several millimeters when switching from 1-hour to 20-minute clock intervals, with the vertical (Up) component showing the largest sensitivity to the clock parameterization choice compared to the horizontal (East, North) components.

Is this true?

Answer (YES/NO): NO